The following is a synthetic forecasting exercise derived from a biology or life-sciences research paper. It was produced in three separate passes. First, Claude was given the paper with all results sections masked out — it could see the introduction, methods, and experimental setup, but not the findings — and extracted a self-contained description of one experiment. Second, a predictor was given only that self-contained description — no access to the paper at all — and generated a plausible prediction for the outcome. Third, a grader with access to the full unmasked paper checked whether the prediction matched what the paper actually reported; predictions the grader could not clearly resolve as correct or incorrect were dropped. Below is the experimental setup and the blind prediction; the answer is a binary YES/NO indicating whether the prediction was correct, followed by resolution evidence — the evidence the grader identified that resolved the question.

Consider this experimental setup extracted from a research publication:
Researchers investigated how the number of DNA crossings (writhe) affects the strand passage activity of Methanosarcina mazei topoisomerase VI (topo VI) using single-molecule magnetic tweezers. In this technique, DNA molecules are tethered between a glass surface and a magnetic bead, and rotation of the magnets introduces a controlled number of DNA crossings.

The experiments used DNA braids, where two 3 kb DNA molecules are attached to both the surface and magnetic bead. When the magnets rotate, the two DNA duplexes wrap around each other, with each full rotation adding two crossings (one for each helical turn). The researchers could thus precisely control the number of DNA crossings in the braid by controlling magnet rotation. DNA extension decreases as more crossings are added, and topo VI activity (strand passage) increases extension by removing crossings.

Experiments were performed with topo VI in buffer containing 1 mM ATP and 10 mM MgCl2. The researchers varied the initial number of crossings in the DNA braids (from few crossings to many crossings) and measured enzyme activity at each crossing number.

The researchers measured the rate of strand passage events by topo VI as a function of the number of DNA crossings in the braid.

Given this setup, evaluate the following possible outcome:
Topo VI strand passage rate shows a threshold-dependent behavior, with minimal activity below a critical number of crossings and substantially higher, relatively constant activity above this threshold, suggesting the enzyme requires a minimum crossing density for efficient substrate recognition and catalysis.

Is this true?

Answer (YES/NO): NO